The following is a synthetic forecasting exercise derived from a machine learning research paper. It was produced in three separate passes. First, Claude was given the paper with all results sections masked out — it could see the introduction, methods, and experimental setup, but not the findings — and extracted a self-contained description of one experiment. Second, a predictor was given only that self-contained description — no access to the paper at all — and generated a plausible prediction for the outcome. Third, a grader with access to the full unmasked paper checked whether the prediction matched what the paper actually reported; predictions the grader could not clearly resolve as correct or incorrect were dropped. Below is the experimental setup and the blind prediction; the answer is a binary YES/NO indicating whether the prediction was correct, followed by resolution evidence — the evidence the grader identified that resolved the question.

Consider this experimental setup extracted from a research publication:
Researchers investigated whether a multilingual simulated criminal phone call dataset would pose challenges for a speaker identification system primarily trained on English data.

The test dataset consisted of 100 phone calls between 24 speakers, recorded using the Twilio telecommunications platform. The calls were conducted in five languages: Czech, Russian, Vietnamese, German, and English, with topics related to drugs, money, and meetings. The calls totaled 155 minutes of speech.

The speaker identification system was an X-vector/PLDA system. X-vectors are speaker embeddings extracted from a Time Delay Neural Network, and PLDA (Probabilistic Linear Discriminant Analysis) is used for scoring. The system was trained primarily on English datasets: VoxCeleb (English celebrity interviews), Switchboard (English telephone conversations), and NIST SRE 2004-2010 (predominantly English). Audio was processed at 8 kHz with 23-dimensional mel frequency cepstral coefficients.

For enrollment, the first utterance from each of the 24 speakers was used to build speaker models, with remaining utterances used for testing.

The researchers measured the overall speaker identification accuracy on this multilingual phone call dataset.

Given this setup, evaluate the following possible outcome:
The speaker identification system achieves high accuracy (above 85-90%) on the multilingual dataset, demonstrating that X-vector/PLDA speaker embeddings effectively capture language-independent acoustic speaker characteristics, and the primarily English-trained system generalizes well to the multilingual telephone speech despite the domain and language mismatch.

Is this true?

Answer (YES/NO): YES